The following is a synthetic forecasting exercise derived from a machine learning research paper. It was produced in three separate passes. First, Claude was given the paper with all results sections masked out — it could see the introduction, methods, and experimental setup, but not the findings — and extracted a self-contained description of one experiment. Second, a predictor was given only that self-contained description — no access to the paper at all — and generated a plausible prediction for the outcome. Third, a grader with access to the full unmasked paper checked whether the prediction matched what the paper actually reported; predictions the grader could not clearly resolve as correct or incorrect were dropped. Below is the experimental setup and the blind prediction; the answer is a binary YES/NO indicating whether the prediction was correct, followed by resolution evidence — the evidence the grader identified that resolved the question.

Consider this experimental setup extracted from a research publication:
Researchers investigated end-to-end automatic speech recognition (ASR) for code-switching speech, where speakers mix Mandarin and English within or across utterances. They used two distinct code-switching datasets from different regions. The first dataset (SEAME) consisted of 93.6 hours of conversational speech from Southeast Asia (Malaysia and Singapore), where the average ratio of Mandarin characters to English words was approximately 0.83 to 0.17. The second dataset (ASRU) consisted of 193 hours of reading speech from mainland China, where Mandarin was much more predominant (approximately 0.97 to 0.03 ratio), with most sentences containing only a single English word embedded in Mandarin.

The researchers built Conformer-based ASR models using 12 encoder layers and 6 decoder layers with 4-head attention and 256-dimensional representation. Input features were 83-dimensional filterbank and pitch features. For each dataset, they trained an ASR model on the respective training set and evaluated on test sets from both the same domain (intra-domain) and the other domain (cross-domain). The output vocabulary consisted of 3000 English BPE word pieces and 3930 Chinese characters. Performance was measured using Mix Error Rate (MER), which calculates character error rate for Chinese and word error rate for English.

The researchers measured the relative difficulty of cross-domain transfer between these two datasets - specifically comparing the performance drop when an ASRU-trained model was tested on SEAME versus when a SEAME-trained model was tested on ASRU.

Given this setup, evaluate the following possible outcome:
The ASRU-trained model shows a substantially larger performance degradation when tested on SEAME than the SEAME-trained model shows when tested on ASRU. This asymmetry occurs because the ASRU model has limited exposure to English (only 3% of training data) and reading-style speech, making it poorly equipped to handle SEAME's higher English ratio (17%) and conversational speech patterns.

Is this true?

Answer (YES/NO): YES